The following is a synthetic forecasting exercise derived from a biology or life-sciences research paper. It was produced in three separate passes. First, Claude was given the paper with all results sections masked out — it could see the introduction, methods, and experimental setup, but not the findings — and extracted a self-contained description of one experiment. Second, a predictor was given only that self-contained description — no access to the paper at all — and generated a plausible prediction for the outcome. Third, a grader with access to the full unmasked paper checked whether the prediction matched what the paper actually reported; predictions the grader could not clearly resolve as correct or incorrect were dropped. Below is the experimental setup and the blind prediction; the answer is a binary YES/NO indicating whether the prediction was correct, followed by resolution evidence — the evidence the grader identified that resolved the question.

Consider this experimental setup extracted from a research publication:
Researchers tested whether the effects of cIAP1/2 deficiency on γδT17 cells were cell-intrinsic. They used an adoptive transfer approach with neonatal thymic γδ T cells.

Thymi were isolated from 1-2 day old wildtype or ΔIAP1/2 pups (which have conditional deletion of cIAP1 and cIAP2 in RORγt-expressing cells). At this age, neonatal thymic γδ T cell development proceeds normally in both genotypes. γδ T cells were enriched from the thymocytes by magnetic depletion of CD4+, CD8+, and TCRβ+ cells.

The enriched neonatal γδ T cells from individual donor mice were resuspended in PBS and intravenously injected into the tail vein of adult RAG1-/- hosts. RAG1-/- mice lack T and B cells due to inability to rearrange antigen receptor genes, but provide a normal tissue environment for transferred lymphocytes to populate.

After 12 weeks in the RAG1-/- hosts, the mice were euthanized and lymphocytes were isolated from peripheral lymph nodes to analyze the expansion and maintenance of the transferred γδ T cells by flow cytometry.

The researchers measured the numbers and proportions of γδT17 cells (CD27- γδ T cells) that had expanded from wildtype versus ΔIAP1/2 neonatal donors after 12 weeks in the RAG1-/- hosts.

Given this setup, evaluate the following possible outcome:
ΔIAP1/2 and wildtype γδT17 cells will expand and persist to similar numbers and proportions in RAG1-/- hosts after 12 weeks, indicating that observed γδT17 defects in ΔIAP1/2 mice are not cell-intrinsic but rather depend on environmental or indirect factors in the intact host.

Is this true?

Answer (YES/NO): NO